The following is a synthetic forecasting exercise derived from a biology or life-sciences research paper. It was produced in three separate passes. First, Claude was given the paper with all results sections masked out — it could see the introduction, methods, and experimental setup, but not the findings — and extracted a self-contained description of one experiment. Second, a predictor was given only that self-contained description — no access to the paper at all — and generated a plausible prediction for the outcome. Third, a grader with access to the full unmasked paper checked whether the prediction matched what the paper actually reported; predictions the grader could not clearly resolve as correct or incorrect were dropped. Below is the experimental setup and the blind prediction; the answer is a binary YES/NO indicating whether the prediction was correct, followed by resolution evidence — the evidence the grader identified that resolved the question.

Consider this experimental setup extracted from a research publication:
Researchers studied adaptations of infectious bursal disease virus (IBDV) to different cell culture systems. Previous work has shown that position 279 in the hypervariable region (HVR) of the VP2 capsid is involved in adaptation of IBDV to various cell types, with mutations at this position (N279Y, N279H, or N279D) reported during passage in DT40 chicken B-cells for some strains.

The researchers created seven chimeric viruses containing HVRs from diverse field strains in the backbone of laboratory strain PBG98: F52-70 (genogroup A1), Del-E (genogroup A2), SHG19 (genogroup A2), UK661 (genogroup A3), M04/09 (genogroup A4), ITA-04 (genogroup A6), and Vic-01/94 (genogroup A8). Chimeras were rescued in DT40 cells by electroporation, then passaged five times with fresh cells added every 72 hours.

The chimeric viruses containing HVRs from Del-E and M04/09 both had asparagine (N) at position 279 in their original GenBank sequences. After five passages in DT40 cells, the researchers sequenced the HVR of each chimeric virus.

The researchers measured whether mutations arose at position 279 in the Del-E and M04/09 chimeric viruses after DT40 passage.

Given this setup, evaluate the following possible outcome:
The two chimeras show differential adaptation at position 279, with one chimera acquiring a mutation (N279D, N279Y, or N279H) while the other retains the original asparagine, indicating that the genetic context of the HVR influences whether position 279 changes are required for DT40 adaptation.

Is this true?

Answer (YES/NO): NO